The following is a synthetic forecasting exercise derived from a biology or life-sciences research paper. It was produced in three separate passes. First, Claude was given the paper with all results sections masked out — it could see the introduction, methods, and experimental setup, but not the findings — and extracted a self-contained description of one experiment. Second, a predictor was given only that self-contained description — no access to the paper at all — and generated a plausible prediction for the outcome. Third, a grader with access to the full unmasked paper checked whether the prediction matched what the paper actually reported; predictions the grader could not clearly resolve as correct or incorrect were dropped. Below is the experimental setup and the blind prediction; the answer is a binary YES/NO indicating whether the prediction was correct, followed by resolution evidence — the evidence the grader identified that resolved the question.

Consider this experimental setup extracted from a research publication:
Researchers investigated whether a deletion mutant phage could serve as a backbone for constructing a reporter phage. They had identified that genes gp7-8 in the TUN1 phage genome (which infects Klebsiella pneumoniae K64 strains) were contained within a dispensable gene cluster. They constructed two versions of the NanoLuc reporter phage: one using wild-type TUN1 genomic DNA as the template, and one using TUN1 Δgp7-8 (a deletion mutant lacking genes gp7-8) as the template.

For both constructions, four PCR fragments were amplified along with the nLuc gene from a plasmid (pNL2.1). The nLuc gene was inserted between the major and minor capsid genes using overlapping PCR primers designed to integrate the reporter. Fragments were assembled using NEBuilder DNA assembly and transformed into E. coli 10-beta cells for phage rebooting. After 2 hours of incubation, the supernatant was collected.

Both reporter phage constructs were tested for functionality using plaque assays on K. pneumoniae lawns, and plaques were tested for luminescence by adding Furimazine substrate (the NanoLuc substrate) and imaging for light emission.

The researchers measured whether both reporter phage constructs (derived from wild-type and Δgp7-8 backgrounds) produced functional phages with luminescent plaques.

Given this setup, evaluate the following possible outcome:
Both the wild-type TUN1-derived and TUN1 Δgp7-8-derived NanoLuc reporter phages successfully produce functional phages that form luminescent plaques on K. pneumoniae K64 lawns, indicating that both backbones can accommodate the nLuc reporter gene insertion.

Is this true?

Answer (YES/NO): NO